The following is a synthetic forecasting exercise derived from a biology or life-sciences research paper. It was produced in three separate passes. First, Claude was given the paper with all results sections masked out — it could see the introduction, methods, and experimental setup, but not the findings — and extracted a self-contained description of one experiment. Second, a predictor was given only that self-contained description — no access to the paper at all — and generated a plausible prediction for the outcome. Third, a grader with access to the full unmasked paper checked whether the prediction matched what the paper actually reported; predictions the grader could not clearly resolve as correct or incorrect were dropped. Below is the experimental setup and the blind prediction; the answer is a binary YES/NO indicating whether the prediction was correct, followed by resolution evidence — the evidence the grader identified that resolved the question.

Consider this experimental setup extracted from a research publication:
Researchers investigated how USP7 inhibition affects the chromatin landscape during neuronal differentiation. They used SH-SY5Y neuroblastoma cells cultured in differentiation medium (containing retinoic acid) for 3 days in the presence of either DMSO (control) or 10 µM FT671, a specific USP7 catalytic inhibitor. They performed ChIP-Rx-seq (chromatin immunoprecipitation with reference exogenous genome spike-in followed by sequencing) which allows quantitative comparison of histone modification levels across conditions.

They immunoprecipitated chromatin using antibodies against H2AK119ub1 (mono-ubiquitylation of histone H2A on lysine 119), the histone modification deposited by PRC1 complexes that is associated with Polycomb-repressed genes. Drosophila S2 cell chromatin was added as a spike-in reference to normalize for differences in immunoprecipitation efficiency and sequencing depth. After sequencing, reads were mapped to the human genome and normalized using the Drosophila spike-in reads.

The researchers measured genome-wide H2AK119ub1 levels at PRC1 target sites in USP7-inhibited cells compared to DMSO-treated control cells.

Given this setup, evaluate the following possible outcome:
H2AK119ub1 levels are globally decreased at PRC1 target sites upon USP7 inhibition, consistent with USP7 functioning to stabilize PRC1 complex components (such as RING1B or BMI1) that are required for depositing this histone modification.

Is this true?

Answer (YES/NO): YES